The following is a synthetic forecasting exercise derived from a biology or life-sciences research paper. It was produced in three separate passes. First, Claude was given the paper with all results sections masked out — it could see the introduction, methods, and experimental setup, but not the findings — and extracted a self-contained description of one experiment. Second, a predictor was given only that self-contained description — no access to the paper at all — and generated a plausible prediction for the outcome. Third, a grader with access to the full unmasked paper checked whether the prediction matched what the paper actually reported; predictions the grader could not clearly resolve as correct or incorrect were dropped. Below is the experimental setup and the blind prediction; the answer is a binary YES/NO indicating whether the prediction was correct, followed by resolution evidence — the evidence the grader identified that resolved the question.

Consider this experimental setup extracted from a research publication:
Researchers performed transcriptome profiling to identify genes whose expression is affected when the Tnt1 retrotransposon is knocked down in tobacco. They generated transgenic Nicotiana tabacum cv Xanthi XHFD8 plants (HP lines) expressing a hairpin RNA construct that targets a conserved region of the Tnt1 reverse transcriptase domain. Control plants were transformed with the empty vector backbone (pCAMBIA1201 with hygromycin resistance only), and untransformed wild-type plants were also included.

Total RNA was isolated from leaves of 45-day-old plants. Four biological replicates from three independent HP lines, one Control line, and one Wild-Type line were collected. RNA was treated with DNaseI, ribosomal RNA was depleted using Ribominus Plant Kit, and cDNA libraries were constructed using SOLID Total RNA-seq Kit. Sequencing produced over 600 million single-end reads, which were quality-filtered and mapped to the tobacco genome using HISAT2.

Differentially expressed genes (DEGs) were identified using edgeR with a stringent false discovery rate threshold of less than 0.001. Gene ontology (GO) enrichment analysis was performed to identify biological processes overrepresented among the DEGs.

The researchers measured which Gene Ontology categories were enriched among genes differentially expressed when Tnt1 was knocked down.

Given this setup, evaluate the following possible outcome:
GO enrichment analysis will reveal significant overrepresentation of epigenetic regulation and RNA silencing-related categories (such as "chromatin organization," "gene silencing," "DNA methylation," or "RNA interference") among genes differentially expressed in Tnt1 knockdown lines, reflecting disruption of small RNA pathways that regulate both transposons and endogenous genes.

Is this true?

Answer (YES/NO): NO